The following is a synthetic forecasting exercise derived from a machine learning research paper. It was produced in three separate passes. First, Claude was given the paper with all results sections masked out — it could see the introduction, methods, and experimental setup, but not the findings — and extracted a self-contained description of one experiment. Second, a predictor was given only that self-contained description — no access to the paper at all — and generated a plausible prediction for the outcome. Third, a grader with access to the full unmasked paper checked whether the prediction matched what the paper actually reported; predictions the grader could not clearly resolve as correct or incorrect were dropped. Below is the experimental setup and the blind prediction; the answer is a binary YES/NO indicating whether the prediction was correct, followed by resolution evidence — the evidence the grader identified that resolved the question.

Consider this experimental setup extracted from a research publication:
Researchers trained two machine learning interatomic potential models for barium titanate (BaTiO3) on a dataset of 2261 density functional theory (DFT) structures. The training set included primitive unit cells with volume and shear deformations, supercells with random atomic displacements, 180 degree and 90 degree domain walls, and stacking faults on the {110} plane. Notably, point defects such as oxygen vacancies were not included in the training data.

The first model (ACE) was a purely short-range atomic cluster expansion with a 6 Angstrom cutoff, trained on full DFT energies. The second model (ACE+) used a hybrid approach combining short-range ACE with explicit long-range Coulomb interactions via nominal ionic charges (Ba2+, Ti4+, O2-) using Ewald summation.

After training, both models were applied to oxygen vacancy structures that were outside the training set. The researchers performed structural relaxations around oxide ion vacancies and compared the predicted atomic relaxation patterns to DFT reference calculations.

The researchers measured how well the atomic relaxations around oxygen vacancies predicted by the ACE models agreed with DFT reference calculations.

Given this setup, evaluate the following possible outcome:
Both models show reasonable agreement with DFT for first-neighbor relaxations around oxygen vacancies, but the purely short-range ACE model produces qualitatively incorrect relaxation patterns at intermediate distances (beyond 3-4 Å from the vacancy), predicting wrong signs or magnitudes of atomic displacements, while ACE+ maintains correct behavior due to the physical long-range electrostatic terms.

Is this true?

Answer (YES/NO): NO